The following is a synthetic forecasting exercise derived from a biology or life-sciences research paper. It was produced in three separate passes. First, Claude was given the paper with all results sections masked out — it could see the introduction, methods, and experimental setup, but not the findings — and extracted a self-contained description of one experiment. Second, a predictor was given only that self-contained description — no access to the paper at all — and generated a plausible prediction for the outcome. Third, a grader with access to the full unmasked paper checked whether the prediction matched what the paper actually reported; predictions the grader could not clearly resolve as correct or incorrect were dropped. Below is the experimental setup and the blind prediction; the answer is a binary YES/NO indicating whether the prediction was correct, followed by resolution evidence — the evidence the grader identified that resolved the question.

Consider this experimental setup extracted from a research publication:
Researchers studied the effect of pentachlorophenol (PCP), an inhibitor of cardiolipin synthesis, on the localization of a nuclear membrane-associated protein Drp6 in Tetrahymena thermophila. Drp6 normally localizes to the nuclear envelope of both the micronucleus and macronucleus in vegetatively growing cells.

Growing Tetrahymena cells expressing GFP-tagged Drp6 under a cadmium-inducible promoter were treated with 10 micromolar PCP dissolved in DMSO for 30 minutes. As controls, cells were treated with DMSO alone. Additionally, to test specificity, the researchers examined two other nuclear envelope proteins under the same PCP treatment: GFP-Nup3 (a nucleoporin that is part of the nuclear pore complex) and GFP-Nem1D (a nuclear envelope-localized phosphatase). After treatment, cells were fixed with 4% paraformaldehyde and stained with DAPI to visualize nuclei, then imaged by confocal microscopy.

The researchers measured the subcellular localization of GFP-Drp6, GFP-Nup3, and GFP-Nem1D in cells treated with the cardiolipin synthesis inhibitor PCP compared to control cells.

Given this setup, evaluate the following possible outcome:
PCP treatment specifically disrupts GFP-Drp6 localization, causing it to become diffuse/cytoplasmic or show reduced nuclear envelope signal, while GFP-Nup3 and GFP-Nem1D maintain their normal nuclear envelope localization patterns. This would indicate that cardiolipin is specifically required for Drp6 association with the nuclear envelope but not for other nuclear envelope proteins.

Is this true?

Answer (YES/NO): YES